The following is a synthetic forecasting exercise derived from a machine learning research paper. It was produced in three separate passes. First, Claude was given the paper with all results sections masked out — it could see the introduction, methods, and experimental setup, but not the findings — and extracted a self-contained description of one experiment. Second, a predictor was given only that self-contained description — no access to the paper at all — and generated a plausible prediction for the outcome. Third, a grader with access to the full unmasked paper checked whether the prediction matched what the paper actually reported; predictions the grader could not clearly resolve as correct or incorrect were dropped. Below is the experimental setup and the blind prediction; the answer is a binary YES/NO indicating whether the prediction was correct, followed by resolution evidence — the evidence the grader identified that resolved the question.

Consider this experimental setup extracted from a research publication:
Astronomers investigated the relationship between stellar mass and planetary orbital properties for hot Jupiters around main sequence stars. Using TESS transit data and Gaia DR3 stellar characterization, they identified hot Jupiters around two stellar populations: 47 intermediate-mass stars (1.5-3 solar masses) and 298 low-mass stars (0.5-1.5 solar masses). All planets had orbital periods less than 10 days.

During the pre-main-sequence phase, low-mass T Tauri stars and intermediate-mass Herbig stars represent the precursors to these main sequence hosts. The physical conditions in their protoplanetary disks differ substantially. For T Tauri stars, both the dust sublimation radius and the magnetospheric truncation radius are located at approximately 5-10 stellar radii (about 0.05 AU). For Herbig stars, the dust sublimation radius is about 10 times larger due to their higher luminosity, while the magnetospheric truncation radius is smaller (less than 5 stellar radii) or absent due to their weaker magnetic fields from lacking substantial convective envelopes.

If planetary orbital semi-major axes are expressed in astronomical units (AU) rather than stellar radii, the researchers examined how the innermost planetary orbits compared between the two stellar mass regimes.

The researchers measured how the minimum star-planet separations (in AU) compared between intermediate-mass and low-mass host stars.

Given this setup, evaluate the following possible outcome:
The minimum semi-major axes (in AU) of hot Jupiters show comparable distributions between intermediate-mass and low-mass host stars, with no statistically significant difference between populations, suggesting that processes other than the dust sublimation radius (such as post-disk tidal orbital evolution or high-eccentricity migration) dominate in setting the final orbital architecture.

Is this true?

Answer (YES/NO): NO